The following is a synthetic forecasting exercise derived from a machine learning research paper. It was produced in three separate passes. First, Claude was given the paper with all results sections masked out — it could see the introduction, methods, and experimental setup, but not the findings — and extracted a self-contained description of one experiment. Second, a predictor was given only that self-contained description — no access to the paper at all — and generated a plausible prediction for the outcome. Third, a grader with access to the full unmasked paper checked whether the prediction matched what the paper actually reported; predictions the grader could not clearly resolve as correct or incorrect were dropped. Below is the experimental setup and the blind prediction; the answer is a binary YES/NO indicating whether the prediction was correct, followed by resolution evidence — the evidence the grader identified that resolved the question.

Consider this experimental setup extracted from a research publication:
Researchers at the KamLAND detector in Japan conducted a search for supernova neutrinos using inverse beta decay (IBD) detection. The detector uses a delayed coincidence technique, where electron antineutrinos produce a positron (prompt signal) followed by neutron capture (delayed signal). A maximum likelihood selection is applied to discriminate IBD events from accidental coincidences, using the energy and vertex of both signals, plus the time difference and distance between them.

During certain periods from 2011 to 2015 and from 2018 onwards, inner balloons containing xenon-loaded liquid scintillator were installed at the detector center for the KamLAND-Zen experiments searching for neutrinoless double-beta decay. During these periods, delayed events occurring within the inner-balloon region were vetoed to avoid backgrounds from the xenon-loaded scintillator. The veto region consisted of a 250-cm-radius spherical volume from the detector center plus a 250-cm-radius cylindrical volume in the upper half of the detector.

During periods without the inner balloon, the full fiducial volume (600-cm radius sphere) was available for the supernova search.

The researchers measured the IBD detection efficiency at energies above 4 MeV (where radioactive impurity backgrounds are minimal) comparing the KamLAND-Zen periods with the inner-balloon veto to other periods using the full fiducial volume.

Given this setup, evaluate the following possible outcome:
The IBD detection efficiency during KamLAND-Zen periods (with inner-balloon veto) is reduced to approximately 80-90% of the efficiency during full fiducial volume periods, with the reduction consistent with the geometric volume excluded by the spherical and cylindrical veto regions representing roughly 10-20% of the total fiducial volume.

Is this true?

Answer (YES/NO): YES